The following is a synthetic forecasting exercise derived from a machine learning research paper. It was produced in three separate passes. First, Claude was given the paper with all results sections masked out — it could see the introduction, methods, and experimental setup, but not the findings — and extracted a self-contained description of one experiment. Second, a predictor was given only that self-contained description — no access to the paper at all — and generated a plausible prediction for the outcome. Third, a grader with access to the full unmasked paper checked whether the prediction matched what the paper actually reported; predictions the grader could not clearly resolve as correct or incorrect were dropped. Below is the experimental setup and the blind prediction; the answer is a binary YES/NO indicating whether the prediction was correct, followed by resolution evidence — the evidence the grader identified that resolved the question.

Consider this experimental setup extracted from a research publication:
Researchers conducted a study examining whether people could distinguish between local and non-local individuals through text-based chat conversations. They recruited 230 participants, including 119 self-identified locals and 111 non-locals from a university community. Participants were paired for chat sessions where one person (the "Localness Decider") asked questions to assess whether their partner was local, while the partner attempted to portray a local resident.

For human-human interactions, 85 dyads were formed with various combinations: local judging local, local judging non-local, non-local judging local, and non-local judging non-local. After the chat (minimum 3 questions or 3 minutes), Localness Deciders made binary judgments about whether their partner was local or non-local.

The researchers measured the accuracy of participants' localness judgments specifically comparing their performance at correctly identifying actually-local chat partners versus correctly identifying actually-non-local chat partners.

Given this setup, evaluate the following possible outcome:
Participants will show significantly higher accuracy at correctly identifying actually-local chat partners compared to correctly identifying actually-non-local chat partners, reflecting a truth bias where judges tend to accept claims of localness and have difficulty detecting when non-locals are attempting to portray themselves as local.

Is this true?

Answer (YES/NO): YES